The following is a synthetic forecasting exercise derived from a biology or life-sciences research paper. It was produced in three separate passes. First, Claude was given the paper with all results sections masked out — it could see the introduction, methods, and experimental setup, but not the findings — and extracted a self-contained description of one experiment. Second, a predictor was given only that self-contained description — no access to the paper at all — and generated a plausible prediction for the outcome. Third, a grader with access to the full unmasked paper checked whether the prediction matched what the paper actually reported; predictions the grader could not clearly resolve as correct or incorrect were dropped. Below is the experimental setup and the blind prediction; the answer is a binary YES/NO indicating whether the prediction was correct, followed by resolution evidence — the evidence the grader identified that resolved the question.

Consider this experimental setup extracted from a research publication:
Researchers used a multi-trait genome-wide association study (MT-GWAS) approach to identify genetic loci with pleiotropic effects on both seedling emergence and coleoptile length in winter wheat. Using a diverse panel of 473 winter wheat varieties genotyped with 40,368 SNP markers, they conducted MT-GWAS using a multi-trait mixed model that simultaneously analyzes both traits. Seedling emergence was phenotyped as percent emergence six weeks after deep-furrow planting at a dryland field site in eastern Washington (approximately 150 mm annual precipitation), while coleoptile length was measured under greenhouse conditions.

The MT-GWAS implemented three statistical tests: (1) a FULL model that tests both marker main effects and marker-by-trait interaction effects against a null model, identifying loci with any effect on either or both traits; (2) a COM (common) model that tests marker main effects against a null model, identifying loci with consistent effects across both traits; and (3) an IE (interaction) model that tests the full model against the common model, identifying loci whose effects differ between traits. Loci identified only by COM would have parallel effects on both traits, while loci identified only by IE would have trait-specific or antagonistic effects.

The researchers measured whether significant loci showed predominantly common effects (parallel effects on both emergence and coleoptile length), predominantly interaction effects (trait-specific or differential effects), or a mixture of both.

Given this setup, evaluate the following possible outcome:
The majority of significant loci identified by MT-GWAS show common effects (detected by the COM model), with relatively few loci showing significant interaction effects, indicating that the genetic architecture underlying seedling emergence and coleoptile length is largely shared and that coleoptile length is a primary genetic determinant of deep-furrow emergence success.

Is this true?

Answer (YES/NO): NO